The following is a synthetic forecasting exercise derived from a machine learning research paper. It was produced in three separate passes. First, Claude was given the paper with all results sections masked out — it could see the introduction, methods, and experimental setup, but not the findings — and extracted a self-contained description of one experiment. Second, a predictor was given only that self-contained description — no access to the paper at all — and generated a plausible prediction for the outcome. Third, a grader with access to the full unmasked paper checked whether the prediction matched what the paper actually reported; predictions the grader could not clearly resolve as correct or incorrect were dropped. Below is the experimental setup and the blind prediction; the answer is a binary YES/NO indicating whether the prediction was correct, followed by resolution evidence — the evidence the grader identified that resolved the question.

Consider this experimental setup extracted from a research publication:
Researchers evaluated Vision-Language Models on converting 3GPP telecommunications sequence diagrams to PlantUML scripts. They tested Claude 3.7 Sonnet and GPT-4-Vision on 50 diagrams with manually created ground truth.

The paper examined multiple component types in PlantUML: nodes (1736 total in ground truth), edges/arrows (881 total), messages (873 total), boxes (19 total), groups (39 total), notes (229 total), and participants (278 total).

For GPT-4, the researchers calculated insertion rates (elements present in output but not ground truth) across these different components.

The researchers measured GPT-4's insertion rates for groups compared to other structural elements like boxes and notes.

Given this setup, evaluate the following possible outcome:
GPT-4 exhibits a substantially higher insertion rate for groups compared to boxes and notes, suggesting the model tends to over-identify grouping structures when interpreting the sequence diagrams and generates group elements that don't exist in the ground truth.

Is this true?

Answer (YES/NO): YES